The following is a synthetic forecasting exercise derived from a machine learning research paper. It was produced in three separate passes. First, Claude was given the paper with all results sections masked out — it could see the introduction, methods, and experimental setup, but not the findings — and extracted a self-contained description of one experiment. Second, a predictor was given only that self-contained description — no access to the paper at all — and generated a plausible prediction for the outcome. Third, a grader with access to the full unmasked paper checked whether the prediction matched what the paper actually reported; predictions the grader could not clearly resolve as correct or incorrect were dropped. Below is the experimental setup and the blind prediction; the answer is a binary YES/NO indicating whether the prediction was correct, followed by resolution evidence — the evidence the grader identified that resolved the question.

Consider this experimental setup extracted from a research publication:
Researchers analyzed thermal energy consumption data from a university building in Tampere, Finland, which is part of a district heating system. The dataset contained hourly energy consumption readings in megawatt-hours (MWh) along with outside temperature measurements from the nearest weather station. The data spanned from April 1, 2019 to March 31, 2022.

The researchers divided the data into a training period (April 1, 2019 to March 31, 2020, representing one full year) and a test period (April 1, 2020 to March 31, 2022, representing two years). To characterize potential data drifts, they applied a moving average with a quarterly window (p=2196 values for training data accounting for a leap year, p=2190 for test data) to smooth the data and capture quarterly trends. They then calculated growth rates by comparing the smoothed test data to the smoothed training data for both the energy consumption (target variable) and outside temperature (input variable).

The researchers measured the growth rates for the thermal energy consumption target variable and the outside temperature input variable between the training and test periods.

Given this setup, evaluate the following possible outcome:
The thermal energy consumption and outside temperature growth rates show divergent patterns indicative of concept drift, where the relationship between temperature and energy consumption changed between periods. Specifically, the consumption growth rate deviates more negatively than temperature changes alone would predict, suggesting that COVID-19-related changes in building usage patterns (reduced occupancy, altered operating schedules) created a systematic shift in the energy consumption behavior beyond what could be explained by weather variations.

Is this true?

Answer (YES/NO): NO